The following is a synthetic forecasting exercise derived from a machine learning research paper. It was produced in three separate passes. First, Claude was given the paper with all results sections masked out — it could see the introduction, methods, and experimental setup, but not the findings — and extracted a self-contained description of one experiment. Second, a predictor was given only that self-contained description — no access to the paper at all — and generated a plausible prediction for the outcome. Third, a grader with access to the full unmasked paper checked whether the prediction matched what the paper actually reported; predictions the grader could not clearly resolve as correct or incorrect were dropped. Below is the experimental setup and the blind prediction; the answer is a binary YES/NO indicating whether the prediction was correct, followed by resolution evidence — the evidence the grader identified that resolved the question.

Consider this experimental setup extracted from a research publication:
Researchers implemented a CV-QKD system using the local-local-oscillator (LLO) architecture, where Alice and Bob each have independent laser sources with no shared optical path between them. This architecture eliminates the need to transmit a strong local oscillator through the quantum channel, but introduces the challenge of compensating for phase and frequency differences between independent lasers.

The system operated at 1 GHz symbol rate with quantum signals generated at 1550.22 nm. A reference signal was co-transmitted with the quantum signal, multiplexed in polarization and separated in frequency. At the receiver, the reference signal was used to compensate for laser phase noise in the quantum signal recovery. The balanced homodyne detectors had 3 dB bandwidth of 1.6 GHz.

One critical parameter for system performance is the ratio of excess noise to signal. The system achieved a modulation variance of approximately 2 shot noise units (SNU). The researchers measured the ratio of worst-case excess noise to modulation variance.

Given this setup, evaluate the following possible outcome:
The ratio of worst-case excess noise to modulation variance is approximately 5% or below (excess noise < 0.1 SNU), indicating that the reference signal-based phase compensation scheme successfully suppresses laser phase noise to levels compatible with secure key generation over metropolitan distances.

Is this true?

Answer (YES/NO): YES